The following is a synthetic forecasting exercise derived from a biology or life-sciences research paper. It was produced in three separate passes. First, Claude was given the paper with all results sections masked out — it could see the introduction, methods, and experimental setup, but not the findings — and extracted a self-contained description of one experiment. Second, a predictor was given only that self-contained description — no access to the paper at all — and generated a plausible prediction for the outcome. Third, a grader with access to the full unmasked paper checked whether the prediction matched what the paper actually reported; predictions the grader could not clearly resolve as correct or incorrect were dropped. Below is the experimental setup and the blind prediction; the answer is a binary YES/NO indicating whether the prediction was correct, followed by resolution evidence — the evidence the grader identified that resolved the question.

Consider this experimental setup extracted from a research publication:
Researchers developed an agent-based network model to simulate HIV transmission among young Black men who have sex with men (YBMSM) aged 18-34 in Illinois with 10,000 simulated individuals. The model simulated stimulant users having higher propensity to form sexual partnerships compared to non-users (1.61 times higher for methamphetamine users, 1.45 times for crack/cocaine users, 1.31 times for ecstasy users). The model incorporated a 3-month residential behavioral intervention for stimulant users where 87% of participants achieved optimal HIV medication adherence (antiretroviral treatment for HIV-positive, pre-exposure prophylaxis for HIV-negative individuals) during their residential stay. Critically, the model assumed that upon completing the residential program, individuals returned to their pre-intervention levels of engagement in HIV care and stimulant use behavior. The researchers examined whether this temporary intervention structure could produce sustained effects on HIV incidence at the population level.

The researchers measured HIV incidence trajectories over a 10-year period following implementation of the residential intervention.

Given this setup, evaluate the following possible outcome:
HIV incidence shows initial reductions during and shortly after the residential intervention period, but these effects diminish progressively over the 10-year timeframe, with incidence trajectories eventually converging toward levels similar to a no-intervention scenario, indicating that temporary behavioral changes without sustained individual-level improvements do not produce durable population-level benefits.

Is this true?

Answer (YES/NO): NO